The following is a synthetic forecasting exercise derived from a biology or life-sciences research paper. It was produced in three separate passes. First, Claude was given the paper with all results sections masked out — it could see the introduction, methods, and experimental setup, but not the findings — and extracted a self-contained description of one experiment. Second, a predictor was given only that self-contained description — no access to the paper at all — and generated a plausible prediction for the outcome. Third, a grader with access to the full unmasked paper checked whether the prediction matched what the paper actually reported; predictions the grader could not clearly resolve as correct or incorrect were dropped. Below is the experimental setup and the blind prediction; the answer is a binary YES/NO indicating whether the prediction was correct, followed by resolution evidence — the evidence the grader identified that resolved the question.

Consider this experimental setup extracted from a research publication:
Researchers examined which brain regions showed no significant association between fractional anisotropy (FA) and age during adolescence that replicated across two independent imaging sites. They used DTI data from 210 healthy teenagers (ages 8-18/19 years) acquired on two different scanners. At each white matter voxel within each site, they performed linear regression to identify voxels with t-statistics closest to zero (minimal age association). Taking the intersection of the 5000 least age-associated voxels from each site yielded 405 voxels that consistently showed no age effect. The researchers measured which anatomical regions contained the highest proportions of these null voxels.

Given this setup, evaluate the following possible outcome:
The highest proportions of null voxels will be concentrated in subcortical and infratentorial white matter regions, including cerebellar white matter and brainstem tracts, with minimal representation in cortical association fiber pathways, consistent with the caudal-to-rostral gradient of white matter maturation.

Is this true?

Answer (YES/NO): NO